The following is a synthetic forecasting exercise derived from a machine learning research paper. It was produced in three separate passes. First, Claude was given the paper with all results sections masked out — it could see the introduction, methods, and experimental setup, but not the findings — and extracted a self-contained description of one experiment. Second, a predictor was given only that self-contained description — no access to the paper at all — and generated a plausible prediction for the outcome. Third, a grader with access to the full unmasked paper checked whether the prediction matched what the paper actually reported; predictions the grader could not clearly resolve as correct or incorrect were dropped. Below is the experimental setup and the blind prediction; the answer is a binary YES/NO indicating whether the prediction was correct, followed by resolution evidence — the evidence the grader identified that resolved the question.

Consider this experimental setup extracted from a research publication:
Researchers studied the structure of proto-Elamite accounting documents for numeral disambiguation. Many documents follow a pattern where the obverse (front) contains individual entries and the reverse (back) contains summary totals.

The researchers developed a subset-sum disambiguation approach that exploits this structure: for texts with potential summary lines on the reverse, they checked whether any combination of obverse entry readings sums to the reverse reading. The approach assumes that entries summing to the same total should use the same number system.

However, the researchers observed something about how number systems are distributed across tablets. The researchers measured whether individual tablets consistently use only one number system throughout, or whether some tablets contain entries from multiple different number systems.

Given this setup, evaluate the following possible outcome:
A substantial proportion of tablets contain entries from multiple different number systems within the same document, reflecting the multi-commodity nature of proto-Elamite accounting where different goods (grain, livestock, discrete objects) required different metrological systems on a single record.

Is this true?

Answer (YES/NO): NO